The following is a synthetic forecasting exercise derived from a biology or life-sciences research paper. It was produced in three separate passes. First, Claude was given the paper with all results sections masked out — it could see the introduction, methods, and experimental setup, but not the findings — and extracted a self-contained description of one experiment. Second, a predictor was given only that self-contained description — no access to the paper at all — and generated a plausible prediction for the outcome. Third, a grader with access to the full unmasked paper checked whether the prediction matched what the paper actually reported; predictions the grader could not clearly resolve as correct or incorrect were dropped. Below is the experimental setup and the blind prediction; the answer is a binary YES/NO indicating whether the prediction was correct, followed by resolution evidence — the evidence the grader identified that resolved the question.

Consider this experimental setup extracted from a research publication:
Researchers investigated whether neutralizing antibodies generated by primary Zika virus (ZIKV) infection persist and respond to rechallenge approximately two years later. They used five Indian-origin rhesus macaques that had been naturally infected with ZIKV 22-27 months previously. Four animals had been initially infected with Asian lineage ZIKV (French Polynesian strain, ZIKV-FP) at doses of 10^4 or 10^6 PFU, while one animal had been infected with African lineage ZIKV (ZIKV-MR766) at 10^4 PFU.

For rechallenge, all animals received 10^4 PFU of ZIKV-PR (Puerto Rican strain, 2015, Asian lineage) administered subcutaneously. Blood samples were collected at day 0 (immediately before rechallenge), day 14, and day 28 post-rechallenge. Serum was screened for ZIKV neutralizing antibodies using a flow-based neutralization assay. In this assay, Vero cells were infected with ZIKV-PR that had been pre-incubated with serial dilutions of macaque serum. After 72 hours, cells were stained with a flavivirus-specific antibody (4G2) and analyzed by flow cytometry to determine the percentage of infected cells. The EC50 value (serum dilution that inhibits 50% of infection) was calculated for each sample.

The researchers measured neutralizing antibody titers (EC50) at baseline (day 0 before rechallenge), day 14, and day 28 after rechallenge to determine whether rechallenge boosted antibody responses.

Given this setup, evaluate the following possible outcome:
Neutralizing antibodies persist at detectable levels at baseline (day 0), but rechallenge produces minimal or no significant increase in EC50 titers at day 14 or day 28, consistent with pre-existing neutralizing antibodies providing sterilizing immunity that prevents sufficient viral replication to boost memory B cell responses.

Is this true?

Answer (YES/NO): NO